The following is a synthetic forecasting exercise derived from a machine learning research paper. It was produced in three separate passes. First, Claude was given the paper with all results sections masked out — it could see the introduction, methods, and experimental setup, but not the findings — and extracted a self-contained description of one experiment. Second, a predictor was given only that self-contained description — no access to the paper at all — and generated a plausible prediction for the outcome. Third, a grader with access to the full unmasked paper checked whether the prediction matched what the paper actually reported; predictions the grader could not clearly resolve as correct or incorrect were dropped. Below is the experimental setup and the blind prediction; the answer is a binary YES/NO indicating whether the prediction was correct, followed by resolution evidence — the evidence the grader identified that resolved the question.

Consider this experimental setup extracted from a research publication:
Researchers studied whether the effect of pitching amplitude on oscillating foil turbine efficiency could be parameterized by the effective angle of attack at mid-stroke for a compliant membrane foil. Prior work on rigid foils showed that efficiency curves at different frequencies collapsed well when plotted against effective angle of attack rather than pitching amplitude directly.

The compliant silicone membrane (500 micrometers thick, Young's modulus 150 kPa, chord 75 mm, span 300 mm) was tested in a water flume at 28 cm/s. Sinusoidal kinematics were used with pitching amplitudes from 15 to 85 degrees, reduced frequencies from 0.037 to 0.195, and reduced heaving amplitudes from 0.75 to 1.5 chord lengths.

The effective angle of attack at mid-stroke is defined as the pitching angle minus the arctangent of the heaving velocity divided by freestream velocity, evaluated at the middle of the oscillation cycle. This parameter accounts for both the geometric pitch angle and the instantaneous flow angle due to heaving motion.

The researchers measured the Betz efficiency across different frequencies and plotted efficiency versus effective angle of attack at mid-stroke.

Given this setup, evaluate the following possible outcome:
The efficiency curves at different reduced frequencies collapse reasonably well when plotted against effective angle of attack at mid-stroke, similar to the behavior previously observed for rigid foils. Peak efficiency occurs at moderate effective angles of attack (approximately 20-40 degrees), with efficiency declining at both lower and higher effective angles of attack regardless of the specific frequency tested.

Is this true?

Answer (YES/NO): NO